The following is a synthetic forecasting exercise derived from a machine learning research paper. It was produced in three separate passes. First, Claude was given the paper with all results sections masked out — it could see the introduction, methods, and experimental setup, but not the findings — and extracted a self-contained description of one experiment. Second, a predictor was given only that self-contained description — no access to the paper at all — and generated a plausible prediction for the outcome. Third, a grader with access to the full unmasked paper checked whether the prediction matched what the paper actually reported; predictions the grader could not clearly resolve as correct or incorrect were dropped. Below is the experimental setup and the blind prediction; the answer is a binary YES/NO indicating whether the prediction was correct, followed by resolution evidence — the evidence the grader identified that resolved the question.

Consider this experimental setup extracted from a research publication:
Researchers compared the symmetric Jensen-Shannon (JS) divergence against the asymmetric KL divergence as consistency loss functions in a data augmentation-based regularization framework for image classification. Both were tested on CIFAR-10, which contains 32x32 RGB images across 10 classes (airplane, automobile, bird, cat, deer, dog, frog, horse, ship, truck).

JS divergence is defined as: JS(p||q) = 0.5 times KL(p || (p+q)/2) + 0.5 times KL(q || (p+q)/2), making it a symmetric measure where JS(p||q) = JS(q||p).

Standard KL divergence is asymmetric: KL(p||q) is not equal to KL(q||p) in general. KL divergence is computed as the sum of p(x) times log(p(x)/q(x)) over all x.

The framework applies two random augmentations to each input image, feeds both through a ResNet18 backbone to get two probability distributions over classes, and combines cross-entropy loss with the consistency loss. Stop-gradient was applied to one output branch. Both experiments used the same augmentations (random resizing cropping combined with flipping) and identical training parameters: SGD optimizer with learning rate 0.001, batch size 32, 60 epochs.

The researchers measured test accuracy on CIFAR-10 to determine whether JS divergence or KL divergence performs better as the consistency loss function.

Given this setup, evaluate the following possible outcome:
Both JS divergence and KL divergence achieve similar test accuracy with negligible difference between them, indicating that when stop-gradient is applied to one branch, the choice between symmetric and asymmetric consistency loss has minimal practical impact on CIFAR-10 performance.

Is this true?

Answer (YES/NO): YES